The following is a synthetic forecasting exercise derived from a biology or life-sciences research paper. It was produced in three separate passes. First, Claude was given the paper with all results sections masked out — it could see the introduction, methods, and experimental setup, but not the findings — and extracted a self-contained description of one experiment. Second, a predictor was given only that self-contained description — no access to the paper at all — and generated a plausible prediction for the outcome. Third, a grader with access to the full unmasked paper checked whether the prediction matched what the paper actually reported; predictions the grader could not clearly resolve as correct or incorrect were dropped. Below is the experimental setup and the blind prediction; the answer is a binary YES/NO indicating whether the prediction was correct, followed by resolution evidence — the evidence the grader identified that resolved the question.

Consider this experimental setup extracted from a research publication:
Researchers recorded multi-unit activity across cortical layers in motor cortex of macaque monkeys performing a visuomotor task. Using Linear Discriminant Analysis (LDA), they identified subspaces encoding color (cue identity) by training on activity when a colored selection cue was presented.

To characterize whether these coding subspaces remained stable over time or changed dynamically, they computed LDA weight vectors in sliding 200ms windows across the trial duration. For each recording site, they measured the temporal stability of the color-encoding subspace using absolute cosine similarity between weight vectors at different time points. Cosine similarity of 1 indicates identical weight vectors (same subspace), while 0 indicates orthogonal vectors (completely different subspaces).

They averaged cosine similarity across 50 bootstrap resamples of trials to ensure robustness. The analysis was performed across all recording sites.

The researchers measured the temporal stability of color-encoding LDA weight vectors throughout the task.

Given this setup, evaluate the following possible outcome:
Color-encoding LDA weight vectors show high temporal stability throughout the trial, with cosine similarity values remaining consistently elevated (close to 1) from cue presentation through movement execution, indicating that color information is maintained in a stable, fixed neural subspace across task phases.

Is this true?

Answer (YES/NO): NO